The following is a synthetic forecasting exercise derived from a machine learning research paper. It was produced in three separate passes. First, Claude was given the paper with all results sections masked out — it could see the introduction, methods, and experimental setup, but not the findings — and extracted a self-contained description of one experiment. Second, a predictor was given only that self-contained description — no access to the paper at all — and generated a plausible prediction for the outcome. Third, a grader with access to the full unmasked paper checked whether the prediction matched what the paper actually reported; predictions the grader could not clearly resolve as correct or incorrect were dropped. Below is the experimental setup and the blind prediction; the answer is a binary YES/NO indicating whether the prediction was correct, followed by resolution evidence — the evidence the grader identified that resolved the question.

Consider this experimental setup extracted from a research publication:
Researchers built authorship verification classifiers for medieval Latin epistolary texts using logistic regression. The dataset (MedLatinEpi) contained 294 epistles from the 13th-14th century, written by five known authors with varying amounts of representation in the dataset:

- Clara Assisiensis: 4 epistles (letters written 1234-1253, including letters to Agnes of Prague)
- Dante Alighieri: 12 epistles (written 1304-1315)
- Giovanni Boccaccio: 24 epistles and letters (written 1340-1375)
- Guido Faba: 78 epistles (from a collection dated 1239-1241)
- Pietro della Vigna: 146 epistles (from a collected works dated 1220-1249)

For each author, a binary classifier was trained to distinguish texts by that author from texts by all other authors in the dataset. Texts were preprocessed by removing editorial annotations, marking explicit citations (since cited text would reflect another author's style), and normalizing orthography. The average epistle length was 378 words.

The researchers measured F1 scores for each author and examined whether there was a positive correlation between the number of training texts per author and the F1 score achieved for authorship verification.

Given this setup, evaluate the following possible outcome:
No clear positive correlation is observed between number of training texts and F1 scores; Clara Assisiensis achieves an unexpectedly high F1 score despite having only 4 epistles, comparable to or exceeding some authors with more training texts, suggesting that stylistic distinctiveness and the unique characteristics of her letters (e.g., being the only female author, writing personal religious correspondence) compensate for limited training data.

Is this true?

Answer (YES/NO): YES